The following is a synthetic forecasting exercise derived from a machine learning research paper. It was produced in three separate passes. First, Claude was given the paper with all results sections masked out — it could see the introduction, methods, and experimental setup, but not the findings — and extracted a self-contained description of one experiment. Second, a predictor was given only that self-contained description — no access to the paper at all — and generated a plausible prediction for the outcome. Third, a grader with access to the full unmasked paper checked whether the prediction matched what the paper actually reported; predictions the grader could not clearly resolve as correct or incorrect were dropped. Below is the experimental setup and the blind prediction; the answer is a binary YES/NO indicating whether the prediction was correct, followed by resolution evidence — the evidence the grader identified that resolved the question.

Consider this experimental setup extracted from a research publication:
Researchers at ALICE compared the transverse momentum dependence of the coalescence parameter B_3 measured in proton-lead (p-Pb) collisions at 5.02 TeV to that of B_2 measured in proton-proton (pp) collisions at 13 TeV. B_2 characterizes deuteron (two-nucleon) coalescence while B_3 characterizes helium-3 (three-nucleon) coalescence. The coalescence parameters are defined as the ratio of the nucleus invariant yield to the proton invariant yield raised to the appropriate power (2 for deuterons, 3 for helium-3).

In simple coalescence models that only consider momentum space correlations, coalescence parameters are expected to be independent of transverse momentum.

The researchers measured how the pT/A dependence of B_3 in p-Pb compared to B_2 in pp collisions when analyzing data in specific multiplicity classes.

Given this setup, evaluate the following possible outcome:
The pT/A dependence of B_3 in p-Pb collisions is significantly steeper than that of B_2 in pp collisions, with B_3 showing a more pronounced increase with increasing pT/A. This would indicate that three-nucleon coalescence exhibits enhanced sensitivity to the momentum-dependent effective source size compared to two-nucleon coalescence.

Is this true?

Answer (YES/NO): NO